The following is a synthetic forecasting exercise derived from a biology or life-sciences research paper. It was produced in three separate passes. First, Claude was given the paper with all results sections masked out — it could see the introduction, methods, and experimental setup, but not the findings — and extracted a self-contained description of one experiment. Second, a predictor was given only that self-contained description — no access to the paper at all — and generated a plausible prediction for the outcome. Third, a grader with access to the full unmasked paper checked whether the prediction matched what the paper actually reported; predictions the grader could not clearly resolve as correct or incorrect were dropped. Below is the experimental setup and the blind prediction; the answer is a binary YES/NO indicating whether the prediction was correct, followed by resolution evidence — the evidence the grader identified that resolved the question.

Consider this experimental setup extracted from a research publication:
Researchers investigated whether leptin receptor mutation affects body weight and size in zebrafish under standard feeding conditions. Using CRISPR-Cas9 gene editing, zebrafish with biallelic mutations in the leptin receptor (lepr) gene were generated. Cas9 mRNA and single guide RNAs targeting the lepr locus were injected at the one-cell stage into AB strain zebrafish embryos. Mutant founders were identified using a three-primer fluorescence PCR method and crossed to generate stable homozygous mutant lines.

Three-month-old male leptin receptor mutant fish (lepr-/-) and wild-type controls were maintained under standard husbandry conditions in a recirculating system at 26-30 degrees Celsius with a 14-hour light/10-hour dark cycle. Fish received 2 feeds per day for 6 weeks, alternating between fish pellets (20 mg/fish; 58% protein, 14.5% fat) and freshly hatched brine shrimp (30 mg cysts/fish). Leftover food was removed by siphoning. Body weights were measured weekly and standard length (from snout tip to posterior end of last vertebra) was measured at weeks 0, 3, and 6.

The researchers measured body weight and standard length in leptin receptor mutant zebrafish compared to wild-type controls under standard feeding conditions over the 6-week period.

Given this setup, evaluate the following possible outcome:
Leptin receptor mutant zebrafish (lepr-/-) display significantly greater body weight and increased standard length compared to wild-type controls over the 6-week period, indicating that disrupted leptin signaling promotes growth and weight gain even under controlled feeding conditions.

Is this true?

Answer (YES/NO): NO